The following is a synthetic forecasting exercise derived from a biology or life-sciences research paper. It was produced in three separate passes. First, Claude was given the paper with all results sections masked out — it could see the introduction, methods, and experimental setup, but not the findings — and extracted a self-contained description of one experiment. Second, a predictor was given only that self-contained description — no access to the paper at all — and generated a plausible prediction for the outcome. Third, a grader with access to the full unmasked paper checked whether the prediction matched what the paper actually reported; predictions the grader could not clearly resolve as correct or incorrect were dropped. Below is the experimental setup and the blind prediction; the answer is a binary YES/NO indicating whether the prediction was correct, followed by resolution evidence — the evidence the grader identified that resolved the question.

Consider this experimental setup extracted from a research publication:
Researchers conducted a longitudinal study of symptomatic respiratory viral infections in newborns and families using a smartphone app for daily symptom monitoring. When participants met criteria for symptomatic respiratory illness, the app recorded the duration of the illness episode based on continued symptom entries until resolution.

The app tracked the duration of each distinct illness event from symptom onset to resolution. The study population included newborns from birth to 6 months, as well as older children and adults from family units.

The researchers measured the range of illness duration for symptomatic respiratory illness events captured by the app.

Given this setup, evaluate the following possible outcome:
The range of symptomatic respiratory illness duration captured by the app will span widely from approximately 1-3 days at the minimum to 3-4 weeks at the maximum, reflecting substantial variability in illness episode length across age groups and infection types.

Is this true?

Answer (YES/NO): NO